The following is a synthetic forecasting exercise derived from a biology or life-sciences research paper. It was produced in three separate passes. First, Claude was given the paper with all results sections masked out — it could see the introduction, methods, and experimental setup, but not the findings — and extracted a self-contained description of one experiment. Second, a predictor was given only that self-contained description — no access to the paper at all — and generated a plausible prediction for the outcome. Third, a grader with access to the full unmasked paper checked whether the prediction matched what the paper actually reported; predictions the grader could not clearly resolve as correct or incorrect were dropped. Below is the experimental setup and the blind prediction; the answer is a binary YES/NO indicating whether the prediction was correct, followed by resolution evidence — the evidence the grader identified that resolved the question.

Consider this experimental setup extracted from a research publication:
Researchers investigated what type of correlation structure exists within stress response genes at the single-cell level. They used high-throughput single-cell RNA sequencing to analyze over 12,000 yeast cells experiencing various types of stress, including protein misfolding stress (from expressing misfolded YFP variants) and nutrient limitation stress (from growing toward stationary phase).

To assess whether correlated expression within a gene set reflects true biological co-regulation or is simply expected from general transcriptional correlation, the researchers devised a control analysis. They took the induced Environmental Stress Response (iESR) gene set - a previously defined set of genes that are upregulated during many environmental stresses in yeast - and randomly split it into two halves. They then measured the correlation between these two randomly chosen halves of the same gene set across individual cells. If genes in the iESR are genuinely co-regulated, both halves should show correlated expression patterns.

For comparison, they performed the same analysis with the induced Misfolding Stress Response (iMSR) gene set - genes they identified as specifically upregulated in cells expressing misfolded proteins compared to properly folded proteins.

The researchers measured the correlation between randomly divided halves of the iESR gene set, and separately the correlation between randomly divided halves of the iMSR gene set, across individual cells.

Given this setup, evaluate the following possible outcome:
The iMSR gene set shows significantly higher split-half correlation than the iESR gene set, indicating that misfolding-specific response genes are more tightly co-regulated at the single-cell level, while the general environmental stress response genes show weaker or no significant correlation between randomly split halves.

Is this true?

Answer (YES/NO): NO